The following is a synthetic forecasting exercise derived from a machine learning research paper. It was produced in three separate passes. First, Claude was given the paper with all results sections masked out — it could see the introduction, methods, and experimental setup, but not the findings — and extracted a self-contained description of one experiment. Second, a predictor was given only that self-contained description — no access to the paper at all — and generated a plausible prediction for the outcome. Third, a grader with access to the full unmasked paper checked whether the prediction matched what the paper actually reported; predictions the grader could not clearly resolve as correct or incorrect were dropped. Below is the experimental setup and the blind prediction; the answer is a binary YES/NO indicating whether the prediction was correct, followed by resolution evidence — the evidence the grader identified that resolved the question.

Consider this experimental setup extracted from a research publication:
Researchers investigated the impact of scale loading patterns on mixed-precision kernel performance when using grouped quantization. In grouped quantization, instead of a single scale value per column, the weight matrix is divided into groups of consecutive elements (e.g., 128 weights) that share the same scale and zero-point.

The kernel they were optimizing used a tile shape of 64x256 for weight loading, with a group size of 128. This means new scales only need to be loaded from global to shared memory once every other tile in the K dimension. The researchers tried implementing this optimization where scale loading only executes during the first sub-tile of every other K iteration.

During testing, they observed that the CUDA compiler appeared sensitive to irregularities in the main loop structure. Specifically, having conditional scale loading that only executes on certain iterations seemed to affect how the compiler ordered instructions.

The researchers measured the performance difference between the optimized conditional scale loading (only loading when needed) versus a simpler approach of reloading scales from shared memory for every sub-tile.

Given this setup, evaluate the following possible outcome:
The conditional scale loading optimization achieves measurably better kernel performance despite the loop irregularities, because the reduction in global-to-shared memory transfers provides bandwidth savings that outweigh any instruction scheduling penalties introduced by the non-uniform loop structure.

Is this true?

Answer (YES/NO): NO